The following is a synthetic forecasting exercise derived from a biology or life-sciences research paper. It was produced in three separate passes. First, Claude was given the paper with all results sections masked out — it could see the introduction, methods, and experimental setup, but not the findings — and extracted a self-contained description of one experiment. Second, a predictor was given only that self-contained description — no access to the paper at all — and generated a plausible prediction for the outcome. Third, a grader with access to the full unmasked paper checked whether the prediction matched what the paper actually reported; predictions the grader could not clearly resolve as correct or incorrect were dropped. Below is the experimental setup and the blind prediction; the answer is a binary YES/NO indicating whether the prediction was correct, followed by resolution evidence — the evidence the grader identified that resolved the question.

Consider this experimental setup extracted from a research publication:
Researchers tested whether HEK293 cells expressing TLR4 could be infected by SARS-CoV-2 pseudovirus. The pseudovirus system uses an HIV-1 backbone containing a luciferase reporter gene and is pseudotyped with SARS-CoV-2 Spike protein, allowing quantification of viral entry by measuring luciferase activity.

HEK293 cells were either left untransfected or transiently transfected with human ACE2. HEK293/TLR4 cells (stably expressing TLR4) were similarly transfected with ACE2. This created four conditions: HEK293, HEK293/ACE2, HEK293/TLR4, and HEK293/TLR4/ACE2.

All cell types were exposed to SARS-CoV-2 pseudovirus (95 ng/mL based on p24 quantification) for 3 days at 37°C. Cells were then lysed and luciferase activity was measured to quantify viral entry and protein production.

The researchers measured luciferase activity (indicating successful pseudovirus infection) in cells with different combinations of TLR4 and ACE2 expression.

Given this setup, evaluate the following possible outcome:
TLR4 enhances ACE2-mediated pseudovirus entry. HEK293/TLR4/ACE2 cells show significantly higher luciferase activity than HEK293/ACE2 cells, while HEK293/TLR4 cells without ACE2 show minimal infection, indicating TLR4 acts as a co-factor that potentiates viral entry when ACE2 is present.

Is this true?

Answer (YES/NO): NO